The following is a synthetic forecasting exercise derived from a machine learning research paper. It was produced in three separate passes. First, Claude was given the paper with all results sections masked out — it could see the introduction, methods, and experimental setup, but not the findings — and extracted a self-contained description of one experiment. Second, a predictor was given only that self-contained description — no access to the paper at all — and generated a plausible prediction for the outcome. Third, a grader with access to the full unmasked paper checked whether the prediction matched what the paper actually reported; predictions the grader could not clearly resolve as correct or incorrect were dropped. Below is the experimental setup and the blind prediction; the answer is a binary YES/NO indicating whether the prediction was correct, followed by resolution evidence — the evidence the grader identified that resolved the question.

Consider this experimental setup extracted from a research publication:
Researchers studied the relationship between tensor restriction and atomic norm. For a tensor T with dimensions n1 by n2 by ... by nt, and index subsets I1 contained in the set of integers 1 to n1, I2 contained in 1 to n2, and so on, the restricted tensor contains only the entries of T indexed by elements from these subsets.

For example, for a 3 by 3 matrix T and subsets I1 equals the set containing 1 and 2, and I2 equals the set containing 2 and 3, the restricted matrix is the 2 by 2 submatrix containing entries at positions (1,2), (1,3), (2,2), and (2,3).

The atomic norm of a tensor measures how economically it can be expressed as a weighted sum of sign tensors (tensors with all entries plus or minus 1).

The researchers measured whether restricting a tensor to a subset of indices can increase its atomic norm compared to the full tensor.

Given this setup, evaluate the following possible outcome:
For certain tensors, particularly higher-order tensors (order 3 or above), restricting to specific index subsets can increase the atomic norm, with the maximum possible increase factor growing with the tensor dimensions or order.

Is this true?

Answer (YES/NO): NO